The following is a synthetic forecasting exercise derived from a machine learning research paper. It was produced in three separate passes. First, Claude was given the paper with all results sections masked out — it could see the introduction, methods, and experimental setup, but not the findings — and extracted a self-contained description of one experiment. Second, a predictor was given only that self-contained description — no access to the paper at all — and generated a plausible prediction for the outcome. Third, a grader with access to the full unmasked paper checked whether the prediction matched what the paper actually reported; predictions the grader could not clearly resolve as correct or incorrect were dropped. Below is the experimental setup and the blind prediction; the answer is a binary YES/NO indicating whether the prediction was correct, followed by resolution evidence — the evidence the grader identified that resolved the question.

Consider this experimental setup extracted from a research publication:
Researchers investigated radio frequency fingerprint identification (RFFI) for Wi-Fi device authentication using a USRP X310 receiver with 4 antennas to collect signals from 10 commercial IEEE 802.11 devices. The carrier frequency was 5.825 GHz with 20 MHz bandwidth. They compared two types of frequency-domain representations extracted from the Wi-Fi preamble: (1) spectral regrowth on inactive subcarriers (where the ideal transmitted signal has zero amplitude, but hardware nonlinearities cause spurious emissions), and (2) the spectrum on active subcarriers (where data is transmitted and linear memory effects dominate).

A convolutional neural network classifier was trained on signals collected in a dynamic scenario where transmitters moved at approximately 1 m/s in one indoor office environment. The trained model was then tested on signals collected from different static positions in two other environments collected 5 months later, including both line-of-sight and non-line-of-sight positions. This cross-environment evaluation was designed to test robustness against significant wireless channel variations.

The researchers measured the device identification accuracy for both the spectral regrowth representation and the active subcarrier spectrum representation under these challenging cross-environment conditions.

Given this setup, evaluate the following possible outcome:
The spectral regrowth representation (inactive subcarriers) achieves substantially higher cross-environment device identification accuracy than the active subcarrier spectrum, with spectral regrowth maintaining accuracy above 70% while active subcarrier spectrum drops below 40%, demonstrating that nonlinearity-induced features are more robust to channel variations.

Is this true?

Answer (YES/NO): NO